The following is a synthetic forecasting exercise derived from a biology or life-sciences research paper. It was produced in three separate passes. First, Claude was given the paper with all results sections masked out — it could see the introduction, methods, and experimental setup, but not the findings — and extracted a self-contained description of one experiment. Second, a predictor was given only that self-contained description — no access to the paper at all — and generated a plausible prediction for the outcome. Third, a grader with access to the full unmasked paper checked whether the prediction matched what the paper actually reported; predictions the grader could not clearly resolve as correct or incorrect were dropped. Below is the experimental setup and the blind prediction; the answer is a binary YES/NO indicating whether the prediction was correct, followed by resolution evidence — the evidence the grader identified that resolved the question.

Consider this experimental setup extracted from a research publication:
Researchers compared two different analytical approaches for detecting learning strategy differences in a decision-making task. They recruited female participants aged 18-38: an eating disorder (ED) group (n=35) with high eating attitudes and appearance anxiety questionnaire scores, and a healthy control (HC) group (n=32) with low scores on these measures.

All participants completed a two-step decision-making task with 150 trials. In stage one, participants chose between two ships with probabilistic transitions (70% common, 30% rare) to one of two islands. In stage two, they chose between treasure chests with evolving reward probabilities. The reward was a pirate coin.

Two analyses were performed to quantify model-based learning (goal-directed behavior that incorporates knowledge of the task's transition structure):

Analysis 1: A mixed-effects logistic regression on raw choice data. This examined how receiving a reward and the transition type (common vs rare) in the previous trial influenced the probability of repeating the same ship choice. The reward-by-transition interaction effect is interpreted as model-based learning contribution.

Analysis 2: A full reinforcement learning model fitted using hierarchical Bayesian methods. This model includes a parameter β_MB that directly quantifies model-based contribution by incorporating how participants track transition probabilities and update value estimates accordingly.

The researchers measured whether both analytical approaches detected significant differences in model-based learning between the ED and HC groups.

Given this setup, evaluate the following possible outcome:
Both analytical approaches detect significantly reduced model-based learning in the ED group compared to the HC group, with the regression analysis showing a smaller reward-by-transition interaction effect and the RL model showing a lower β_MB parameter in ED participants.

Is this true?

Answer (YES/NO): NO